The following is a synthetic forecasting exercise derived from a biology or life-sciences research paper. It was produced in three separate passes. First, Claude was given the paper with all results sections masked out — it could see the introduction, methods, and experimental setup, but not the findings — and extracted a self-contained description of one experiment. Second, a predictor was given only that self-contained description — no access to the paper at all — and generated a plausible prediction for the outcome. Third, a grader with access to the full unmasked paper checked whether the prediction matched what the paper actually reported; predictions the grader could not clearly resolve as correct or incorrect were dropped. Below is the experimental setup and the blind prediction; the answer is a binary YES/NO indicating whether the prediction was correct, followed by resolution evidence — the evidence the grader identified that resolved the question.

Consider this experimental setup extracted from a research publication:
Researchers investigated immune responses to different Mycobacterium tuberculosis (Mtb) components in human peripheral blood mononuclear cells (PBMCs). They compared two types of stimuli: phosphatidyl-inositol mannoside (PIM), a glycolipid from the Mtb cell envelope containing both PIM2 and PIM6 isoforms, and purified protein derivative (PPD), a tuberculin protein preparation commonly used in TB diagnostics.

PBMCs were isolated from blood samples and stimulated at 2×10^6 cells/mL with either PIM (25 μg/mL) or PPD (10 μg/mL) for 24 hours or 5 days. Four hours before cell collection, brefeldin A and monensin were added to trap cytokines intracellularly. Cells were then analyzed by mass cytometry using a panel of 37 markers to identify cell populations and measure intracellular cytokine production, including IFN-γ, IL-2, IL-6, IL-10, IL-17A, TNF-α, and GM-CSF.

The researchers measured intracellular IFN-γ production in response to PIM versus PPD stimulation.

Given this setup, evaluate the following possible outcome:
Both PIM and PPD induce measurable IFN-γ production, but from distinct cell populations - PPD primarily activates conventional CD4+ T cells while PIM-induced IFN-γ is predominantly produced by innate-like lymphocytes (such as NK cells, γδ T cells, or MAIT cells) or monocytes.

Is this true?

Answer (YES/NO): NO